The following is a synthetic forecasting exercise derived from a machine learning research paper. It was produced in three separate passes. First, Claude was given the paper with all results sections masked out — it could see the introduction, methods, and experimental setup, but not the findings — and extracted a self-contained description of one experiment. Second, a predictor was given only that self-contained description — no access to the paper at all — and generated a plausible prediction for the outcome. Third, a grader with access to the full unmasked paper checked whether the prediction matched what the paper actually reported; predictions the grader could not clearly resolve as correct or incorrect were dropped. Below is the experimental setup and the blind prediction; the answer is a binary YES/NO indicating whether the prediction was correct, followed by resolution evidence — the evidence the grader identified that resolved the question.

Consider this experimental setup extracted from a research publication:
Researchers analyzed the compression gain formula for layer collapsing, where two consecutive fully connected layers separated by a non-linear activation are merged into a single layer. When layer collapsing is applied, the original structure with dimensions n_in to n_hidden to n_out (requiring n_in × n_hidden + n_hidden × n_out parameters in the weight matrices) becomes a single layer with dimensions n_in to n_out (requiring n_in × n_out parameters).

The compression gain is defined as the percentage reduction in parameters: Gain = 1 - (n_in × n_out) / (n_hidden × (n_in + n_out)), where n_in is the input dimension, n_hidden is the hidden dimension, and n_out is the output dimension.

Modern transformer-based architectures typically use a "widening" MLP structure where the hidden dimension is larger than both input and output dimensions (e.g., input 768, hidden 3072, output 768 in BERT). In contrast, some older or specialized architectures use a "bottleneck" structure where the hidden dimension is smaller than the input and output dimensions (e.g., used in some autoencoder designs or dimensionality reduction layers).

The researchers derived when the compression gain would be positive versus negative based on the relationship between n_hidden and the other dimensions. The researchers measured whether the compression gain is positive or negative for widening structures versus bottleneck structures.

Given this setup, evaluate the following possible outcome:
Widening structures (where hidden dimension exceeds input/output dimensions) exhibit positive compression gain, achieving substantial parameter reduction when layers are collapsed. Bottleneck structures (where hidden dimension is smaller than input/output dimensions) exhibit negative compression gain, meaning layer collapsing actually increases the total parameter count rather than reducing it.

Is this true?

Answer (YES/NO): YES